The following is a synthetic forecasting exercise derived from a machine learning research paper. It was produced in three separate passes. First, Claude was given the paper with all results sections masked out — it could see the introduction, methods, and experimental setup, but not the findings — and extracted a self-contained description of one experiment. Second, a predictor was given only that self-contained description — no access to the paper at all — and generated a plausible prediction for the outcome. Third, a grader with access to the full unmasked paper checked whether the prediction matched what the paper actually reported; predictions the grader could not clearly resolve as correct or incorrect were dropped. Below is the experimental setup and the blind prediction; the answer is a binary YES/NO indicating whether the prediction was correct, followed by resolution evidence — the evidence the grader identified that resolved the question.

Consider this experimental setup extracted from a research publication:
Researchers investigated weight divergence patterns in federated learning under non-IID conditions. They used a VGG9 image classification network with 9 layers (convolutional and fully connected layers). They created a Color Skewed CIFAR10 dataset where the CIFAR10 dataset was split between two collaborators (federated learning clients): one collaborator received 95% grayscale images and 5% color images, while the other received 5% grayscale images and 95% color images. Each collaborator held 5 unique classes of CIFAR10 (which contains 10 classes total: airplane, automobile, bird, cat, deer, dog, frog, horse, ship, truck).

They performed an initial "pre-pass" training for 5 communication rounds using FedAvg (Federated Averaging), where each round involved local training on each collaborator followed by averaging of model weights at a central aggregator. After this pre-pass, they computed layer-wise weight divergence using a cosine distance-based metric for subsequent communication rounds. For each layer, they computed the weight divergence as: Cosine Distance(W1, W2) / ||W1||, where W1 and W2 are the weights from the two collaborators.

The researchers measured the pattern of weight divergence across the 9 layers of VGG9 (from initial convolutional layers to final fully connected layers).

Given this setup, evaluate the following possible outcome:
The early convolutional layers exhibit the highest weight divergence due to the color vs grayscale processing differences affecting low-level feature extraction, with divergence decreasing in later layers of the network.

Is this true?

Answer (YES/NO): NO